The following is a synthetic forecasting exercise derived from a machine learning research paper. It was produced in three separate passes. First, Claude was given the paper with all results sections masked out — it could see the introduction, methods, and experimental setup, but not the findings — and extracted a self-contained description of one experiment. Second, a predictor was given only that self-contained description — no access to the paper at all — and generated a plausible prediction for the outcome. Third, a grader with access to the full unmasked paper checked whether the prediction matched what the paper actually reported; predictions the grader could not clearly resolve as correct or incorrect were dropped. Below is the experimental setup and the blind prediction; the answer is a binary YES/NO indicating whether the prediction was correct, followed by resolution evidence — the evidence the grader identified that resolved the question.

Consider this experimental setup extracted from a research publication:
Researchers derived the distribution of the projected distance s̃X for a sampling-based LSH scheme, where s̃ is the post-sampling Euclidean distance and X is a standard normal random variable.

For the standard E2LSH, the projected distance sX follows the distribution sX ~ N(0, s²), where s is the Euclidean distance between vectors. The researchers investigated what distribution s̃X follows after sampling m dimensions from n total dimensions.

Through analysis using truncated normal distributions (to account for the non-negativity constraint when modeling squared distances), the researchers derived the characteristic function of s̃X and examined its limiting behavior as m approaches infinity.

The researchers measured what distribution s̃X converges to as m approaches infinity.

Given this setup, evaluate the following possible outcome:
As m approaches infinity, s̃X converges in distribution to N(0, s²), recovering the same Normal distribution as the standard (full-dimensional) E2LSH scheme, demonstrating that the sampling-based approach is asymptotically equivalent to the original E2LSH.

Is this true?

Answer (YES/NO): NO